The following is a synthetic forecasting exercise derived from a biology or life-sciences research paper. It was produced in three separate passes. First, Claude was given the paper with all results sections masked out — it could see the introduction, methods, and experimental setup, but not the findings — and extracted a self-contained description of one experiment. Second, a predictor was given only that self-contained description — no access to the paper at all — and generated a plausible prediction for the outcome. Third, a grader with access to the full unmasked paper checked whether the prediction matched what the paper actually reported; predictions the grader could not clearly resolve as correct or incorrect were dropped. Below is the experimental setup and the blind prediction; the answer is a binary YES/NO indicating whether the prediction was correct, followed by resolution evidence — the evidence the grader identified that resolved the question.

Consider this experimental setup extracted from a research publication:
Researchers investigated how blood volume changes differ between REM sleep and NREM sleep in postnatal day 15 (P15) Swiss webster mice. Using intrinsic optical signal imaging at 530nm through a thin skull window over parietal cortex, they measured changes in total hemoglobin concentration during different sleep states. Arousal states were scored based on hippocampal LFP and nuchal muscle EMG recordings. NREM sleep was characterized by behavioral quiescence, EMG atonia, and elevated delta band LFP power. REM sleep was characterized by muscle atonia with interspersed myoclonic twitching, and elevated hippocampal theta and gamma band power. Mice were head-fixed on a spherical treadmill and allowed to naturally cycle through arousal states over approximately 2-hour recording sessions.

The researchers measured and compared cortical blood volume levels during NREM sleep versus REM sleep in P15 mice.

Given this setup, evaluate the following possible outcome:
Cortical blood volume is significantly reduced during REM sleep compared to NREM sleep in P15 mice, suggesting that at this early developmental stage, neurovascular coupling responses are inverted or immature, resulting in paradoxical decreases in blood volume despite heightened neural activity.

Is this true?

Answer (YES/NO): NO